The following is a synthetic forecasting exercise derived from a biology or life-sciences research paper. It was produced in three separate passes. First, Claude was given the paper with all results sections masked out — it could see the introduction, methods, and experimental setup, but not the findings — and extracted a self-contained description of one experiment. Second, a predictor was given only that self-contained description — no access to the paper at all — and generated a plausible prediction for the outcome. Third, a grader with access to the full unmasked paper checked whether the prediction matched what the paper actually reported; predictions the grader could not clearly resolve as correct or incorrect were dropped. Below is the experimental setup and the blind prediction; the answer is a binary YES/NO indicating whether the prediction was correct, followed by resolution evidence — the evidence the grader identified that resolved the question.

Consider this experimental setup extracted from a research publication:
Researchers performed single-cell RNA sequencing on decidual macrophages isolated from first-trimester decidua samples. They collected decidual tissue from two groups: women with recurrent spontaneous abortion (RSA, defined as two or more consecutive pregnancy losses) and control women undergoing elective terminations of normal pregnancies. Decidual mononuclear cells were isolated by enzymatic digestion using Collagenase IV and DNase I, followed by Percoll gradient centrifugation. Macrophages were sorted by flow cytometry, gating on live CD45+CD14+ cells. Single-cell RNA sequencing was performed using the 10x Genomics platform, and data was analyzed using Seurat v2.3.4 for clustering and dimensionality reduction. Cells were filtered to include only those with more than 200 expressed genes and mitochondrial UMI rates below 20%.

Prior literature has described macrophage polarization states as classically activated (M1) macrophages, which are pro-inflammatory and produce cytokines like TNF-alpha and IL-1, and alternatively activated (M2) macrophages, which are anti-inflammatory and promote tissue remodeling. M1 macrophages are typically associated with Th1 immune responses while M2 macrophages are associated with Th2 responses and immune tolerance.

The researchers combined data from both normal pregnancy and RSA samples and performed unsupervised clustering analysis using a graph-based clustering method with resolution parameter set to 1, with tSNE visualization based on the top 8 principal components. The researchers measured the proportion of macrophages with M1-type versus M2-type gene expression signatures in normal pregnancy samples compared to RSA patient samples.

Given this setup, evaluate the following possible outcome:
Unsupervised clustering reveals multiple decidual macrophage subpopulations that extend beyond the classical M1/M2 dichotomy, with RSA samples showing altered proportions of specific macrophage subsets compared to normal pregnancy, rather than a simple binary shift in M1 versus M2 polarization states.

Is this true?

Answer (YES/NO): NO